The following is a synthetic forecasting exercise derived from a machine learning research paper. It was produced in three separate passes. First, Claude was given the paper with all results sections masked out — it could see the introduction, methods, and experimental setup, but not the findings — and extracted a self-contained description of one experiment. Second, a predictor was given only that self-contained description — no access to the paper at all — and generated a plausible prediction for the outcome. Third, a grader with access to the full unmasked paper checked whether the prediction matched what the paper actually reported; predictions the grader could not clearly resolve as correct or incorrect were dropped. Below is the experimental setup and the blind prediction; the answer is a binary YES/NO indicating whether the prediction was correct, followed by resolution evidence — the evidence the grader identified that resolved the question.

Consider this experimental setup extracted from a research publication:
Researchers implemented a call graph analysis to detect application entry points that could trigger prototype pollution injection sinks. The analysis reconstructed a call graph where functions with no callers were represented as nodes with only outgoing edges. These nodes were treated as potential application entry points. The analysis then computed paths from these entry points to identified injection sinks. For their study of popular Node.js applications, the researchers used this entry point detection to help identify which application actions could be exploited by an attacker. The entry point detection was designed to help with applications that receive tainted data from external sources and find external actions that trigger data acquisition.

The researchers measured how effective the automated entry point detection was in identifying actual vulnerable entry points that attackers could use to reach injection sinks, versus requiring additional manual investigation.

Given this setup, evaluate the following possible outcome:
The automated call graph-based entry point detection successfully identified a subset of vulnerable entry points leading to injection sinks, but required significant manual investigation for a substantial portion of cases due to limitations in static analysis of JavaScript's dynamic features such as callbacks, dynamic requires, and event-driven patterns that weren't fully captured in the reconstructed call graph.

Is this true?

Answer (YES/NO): YES